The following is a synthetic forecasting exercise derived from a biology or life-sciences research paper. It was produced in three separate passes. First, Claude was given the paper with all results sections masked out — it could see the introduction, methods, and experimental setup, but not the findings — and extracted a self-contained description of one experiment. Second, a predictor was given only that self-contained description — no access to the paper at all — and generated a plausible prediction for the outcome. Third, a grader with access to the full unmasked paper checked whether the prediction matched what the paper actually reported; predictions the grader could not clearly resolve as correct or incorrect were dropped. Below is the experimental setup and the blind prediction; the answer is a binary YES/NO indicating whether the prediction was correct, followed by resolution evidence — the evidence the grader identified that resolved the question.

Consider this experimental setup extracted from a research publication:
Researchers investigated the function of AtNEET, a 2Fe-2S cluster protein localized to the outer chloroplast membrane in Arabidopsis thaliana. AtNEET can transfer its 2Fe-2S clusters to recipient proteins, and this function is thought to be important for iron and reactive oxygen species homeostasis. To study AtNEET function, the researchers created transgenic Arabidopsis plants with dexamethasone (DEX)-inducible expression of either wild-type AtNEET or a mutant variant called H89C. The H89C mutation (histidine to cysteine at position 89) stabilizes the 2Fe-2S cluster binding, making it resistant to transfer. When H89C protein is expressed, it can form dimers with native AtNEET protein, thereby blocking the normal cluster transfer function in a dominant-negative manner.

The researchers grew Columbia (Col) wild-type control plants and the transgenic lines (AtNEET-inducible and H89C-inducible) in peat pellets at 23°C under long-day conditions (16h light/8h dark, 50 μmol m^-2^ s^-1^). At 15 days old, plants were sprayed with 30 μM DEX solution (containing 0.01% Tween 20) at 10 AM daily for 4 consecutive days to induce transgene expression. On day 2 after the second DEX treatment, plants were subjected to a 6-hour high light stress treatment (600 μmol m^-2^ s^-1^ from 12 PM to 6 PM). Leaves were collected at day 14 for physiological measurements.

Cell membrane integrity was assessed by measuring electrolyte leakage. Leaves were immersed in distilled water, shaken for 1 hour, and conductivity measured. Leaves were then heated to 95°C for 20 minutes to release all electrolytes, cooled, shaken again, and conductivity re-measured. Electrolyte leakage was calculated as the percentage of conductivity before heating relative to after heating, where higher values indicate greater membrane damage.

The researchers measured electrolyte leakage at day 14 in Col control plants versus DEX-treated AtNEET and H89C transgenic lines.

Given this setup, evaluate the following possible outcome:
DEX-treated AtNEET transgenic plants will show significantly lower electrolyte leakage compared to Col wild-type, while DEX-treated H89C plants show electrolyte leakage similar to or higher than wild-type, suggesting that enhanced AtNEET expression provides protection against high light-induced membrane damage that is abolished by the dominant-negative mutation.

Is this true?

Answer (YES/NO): NO